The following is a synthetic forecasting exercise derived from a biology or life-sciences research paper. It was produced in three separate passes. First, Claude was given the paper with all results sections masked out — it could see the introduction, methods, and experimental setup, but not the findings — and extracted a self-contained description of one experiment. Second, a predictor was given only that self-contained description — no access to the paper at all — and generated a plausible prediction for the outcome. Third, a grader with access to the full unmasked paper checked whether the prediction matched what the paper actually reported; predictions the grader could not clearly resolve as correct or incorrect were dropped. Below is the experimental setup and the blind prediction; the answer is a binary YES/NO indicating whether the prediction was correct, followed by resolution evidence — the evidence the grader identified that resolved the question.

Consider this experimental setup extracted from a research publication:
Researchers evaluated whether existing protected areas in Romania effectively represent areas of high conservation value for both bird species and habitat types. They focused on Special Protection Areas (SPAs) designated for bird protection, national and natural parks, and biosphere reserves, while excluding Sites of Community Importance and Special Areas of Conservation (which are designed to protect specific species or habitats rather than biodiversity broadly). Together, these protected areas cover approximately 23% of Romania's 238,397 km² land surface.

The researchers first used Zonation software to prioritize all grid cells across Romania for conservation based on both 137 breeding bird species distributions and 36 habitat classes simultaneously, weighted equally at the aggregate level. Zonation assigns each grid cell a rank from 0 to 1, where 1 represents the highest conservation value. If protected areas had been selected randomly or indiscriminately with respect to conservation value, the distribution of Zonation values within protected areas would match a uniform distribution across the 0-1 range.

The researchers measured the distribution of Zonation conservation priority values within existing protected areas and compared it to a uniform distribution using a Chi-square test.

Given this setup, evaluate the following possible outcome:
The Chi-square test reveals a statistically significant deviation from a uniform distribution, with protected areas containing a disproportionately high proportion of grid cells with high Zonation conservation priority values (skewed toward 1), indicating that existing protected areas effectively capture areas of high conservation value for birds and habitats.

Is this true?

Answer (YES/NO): YES